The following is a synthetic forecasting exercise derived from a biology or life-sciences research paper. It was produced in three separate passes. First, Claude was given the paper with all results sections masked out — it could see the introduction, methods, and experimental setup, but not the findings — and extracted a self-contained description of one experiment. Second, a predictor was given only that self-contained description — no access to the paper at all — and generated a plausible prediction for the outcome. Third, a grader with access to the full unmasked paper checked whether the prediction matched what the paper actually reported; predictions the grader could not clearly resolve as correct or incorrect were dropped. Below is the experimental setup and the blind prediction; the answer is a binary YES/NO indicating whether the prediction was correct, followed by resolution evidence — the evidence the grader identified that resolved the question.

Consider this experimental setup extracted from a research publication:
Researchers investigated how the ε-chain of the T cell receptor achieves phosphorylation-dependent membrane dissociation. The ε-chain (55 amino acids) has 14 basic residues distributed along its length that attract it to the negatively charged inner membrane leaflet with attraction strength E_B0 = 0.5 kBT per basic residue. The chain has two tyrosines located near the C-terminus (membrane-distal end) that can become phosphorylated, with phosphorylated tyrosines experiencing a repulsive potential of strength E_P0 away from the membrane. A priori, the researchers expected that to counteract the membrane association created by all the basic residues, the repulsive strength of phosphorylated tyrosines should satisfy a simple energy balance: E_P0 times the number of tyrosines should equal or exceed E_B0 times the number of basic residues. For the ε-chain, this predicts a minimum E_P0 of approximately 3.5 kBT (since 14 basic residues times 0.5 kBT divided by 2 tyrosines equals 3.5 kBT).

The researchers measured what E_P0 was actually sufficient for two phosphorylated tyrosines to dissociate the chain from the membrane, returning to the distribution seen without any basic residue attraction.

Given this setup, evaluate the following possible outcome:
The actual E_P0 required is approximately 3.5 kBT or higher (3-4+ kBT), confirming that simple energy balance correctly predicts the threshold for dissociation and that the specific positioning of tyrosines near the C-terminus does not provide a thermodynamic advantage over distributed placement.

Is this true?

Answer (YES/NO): NO